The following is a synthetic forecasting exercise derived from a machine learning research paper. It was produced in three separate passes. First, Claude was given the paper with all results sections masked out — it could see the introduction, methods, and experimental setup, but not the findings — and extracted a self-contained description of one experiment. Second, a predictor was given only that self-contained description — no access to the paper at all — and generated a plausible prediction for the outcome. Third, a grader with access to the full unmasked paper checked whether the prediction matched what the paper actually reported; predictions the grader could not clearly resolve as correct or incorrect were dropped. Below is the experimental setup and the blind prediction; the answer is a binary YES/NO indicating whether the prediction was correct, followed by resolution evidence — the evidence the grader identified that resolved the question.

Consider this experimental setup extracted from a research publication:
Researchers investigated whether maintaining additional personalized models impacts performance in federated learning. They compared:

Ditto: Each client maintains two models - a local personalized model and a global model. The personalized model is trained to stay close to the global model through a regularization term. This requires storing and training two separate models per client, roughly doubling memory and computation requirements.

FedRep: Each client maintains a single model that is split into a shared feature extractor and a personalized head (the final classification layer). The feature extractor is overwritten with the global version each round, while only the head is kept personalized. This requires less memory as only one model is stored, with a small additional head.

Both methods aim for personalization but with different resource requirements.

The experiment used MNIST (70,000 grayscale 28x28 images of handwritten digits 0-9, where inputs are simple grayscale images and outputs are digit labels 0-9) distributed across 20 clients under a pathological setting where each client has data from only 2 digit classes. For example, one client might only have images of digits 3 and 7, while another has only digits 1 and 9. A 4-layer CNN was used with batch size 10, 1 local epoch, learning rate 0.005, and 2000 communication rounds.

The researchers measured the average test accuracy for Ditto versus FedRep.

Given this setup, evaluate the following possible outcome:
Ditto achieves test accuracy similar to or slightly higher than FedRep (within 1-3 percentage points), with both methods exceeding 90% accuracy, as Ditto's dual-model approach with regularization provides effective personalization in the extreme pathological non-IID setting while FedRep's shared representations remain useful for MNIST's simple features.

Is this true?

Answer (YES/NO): YES